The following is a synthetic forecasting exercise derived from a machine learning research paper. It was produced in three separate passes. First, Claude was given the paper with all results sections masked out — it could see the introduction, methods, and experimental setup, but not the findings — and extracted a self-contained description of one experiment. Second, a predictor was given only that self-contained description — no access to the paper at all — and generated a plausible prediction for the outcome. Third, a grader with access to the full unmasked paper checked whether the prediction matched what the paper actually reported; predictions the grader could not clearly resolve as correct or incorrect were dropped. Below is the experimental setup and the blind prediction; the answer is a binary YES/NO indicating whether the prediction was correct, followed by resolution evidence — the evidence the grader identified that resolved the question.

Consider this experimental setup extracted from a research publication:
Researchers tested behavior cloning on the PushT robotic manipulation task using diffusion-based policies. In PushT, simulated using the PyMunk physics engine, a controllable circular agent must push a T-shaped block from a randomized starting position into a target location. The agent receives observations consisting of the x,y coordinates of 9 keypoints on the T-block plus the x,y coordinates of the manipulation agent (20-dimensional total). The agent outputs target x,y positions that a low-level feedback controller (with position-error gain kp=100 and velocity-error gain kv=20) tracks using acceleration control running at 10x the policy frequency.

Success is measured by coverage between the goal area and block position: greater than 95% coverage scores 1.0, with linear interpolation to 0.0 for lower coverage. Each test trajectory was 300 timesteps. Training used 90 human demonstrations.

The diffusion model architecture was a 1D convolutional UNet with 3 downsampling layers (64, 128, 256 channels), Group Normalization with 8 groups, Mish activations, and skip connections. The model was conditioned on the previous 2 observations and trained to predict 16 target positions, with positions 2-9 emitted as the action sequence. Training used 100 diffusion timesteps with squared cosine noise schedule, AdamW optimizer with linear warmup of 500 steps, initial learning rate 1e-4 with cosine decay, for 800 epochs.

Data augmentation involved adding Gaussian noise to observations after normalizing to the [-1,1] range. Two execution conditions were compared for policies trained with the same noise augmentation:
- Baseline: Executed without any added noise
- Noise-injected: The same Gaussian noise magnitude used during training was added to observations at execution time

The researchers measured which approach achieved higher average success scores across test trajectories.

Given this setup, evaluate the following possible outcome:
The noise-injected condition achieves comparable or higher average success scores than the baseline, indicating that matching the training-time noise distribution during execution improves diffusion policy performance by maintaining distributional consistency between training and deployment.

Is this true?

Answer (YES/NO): YES